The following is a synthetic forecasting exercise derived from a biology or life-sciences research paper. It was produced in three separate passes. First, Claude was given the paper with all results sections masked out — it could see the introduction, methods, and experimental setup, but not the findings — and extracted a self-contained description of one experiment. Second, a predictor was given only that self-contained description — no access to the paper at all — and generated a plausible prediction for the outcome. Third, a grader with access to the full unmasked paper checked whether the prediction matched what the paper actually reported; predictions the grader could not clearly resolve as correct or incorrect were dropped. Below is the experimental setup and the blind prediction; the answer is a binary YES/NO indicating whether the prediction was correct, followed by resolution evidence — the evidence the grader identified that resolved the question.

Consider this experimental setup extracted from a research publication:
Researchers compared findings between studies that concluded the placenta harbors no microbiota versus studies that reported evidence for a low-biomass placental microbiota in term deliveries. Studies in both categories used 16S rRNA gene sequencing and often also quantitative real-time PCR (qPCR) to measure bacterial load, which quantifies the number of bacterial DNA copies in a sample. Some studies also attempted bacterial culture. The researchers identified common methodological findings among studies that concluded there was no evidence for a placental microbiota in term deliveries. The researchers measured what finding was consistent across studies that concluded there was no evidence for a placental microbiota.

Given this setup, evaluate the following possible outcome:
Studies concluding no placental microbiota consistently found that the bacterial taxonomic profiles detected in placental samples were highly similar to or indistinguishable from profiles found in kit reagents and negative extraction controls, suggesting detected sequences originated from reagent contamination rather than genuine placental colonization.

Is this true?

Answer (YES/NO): YES